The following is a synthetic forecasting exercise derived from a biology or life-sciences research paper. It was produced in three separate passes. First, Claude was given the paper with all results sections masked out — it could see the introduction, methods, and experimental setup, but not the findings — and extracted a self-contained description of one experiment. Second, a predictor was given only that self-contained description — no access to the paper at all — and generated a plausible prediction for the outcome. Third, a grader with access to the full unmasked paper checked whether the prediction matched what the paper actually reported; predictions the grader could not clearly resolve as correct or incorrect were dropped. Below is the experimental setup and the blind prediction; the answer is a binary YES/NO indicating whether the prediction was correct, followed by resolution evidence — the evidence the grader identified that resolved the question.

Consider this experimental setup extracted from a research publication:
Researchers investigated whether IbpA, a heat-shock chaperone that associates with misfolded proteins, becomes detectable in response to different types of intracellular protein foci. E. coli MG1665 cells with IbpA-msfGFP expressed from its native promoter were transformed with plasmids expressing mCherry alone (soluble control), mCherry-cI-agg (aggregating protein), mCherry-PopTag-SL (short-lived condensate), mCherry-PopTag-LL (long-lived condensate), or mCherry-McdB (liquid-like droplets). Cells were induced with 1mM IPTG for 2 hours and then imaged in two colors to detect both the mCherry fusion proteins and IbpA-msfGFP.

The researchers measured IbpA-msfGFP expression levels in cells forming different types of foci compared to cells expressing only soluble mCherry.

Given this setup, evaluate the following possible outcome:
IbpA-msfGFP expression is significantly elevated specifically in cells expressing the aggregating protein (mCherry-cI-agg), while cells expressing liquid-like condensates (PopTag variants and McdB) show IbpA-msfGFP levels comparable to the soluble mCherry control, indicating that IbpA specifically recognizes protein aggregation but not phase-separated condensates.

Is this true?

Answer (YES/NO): NO